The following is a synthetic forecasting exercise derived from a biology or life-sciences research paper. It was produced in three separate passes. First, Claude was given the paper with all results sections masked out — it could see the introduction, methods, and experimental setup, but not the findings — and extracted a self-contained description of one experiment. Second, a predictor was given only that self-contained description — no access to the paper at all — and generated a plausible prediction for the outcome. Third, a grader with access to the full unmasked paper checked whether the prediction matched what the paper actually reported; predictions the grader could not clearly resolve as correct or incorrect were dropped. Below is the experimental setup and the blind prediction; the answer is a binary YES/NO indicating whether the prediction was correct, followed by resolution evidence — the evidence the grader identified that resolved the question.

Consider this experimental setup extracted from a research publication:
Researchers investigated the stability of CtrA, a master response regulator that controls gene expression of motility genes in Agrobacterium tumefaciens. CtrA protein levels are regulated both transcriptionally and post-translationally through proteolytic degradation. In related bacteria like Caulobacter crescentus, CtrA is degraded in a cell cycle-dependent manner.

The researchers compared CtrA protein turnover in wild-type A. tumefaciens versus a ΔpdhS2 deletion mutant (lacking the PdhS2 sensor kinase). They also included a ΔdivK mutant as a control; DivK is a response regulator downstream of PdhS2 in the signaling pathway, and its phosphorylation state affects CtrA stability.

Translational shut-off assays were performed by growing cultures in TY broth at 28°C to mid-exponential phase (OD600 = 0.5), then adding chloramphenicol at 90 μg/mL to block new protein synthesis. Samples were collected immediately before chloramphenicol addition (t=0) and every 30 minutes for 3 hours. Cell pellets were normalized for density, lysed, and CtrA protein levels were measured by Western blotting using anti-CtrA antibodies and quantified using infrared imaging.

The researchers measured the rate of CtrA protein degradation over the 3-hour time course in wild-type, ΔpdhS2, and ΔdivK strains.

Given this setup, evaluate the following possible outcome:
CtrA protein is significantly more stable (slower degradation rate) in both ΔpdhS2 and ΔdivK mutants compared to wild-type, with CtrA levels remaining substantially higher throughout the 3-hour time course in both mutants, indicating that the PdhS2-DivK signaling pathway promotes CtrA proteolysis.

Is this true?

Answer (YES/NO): NO